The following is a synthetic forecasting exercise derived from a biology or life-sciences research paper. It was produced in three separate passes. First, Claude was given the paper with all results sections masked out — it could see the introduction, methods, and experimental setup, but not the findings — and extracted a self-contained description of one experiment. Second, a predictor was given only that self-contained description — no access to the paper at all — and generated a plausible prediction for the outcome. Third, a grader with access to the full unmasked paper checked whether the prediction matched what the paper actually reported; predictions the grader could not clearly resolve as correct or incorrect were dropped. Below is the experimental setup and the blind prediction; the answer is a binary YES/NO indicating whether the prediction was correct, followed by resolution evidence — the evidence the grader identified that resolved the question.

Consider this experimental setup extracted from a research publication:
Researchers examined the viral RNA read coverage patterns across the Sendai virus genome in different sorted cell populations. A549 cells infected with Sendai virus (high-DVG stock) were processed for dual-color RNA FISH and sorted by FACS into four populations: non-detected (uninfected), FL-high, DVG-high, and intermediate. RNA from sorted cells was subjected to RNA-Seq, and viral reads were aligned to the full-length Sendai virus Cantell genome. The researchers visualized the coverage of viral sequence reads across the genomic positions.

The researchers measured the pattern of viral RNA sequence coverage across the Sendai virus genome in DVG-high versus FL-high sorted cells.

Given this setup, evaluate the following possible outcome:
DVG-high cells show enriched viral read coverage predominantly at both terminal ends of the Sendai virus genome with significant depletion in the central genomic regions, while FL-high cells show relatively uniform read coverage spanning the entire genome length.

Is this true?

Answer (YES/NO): NO